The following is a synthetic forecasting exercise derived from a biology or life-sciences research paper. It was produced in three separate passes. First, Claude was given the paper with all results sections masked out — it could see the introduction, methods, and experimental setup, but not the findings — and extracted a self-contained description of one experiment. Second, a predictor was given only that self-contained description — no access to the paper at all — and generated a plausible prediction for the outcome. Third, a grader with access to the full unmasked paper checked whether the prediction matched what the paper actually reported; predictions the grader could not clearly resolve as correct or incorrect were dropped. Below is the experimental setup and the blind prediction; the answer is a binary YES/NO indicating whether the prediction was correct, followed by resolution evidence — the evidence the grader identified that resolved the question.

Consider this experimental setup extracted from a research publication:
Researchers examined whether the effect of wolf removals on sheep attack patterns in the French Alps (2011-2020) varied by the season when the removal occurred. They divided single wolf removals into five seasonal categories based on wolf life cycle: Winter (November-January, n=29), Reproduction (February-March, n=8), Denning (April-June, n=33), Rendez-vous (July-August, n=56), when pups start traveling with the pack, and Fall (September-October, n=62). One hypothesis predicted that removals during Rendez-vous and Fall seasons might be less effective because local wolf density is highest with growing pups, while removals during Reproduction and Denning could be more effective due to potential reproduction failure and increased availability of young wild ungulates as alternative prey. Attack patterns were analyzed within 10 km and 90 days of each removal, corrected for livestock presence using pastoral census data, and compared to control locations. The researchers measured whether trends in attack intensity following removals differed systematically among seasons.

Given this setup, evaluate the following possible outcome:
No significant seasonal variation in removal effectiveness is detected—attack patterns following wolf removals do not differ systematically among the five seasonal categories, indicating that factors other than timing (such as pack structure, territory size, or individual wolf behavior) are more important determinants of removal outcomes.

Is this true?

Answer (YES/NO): NO